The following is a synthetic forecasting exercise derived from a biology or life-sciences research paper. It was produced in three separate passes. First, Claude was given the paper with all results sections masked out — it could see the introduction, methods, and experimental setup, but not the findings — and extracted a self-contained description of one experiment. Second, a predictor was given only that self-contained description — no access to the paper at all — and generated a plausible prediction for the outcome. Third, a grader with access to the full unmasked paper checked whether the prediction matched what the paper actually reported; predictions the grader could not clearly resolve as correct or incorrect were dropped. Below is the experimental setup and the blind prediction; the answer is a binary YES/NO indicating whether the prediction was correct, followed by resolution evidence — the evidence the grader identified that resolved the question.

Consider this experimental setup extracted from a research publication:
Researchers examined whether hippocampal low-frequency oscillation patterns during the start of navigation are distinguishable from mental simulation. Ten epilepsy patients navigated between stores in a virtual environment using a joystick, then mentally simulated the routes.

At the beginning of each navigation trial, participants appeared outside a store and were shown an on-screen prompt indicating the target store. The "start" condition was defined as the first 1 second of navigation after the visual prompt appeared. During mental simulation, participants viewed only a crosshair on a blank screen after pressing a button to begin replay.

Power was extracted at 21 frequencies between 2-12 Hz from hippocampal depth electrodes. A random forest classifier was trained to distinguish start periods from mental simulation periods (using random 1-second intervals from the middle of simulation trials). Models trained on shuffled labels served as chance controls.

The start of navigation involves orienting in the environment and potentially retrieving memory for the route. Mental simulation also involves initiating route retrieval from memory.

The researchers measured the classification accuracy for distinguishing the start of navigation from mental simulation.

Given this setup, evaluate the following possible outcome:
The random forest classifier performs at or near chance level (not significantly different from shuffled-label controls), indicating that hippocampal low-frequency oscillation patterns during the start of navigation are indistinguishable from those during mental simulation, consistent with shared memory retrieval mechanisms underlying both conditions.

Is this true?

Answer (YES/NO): NO